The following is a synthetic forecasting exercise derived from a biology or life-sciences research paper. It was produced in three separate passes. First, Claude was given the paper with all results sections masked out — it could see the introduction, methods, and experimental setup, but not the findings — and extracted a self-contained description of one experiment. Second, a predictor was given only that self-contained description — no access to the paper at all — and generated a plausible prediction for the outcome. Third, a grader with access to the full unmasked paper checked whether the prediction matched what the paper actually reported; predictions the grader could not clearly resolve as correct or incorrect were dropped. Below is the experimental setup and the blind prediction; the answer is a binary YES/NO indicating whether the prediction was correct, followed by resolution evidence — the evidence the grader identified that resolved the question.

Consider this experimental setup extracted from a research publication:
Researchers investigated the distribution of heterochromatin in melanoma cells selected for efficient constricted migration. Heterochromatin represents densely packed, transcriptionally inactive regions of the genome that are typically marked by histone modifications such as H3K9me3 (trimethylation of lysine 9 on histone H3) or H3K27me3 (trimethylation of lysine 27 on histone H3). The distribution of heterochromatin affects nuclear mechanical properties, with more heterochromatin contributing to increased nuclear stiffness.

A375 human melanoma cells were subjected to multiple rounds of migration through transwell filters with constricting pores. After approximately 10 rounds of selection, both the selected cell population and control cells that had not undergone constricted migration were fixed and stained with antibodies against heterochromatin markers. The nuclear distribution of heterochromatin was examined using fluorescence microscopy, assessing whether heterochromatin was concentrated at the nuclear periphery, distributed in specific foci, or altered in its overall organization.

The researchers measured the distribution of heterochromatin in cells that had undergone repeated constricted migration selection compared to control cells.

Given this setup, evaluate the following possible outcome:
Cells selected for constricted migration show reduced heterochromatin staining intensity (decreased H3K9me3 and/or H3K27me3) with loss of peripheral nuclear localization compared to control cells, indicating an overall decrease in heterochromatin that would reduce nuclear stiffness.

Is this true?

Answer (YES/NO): NO